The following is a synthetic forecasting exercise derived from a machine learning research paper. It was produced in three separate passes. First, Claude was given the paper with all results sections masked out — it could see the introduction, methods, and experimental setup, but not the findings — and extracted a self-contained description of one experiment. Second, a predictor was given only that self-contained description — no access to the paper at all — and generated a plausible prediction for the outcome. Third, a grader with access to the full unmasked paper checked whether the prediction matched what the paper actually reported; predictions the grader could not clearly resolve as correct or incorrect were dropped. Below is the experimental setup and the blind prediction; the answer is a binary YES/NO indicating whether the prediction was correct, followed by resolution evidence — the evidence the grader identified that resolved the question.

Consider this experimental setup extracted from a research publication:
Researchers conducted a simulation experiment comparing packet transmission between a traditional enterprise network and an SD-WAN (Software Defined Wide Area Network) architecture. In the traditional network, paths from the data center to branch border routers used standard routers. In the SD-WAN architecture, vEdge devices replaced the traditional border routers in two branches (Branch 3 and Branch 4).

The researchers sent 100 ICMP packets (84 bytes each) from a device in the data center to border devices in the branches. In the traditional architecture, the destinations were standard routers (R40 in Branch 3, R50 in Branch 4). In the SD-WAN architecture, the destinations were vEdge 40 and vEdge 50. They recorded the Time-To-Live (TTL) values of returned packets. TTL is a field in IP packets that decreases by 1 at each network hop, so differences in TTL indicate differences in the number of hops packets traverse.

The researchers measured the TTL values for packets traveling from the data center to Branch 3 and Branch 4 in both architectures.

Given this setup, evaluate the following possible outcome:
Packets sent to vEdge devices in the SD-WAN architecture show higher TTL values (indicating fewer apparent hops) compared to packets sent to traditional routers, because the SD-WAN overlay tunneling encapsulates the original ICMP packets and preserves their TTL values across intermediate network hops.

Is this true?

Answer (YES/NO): NO